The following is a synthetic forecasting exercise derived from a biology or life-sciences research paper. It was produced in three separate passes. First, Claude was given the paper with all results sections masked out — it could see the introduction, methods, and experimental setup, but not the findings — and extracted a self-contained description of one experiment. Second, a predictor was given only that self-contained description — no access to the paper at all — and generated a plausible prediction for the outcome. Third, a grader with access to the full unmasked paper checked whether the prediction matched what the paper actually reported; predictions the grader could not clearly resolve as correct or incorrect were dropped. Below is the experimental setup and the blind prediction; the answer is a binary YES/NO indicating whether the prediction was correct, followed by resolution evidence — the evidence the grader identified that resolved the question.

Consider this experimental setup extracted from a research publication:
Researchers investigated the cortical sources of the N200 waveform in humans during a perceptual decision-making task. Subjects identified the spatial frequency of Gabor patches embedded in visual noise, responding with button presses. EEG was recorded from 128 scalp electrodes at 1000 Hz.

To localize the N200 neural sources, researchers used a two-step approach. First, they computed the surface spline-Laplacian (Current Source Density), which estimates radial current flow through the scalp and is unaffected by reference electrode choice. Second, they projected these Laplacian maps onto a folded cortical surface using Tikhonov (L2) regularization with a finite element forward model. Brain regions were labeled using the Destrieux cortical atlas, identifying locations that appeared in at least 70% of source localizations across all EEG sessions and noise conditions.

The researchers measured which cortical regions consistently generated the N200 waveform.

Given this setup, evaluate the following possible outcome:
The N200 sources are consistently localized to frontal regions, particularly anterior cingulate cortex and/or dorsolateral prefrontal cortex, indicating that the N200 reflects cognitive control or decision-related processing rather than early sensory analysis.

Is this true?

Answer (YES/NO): NO